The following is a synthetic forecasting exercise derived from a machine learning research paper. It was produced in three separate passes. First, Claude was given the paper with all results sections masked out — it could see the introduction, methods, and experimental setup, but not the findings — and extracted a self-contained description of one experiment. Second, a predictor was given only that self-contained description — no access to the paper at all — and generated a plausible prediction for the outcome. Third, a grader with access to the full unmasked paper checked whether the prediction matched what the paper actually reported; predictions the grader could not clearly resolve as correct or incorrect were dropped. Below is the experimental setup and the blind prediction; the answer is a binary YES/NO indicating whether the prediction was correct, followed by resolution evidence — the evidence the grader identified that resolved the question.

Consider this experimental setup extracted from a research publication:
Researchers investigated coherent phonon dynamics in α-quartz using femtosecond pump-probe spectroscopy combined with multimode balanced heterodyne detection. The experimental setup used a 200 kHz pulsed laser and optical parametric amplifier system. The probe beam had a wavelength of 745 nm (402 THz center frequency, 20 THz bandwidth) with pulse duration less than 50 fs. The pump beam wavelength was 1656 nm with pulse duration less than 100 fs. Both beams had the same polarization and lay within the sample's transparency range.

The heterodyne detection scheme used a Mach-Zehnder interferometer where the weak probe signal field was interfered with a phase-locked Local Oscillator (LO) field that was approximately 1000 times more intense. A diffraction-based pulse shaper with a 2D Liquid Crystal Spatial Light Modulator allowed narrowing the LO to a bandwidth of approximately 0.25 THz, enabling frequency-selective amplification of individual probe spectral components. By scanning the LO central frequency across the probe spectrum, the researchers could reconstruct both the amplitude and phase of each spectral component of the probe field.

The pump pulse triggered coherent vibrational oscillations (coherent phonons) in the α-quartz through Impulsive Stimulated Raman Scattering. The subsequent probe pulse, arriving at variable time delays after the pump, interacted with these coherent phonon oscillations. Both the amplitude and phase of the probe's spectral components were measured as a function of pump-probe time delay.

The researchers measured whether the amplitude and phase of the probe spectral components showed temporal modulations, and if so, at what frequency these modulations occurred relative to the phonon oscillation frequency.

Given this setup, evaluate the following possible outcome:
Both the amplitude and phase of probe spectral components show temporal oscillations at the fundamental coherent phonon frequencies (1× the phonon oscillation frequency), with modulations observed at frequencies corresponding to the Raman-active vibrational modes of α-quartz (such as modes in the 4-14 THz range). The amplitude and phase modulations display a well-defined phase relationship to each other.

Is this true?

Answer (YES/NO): YES